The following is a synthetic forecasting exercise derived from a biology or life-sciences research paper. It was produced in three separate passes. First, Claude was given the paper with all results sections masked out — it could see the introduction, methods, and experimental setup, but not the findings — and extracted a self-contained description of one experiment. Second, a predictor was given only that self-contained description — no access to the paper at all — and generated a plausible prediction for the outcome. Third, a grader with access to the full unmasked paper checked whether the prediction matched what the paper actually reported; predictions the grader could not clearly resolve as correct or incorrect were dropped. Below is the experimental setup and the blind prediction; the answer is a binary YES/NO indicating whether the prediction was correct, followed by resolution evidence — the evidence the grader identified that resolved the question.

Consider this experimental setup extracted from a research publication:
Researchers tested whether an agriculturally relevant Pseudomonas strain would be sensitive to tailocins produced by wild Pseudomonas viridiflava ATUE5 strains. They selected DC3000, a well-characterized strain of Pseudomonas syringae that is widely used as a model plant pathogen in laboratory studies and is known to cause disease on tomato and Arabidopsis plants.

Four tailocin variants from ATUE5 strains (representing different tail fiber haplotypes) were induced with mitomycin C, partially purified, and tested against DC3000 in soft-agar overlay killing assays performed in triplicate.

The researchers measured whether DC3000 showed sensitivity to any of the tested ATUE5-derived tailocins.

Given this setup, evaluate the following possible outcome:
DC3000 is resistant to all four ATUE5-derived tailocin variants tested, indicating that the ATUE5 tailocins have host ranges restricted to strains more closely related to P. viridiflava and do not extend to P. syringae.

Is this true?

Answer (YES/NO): NO